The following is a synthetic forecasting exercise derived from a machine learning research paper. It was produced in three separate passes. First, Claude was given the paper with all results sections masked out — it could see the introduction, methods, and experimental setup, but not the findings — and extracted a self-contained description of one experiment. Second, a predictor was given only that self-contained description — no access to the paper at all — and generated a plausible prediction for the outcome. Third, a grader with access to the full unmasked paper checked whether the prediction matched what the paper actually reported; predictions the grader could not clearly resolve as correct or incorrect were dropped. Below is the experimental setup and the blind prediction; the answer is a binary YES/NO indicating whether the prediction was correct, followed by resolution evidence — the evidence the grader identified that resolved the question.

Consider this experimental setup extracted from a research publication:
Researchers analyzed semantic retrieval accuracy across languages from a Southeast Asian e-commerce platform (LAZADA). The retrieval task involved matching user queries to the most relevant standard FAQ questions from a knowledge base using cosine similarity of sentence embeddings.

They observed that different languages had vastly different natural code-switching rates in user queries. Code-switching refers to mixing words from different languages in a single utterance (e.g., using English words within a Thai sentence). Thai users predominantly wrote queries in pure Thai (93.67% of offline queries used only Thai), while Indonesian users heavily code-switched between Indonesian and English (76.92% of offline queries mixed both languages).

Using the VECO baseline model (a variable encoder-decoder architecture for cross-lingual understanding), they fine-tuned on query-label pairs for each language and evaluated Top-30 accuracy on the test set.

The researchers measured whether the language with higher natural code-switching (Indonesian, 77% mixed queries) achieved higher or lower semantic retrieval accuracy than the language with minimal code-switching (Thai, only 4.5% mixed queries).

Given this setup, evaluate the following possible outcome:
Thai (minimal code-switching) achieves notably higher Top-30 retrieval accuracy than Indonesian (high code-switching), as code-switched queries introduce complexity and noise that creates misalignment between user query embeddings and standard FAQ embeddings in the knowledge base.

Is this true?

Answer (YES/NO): YES